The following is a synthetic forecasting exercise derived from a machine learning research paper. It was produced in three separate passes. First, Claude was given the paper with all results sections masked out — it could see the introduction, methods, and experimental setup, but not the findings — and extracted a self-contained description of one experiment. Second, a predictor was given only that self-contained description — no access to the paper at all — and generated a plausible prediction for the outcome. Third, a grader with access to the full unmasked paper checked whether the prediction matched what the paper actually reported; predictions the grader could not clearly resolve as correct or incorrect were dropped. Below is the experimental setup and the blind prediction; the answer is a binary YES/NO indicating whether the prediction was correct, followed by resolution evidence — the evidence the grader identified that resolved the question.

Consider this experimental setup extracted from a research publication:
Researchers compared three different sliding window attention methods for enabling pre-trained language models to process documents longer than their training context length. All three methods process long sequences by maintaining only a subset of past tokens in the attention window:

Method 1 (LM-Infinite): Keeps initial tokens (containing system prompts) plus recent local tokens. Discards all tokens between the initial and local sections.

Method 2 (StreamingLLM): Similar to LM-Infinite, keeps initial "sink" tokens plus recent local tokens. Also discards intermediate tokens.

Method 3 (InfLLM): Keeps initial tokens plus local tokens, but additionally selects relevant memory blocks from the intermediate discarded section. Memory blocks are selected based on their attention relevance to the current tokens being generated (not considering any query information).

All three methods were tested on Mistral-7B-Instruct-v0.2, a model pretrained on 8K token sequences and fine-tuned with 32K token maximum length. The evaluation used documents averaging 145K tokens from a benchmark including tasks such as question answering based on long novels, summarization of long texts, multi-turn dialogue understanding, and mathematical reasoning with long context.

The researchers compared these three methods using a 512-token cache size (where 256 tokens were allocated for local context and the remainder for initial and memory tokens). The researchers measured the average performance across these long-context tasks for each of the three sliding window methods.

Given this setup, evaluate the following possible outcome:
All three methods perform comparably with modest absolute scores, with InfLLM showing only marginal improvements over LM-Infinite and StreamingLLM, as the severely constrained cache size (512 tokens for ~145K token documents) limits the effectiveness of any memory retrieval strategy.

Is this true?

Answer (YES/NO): NO